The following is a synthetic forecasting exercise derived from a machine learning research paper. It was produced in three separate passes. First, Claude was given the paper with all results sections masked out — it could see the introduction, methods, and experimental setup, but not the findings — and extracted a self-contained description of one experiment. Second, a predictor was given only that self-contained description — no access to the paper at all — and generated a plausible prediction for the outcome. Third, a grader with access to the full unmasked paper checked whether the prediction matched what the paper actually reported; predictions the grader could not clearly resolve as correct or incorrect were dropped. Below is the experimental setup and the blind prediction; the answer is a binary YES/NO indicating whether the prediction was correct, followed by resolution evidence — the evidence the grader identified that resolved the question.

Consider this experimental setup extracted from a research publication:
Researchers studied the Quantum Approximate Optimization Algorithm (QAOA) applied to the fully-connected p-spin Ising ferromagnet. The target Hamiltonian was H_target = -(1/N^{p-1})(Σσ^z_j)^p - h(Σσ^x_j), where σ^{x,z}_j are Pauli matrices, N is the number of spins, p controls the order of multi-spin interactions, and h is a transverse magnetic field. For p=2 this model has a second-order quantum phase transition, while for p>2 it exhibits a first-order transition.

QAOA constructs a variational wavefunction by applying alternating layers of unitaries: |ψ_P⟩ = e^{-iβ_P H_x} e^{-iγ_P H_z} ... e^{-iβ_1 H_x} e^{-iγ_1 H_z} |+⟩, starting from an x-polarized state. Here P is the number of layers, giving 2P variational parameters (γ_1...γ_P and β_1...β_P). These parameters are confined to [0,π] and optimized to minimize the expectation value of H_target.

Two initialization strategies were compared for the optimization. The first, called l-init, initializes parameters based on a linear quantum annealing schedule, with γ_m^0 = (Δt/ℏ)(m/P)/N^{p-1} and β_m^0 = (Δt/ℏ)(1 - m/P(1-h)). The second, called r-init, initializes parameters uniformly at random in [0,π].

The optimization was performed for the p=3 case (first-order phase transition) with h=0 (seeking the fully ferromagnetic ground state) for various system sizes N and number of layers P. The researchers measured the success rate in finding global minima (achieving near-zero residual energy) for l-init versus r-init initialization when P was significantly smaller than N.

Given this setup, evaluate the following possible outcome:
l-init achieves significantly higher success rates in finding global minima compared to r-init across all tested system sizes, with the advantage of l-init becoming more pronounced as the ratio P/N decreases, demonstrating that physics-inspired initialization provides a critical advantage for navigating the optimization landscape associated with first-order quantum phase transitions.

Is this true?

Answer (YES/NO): NO